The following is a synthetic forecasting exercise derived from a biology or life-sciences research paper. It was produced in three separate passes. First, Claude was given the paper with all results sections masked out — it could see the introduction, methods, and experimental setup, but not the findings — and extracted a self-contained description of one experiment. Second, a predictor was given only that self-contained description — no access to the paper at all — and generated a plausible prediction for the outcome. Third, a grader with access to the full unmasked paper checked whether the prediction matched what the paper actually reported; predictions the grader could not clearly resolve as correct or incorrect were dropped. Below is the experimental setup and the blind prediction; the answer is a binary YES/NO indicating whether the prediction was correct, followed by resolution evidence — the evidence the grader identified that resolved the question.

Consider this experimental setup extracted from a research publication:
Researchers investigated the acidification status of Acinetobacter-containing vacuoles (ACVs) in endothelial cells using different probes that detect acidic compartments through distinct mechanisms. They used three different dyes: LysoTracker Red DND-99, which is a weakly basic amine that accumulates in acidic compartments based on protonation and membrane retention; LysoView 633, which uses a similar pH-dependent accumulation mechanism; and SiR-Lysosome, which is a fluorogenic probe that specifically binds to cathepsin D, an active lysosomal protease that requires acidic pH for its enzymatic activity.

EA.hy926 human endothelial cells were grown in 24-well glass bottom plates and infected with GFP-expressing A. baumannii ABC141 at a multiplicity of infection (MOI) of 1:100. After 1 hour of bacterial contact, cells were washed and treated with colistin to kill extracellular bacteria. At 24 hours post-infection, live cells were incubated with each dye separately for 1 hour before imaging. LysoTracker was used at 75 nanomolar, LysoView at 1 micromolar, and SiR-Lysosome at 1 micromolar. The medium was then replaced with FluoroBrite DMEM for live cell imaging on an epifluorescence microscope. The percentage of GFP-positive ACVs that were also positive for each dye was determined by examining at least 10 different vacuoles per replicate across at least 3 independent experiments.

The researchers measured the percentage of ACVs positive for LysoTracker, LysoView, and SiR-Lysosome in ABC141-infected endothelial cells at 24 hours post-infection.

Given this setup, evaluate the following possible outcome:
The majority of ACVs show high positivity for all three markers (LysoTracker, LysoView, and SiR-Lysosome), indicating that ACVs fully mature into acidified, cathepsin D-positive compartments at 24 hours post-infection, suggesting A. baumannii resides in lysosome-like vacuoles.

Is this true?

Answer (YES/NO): NO